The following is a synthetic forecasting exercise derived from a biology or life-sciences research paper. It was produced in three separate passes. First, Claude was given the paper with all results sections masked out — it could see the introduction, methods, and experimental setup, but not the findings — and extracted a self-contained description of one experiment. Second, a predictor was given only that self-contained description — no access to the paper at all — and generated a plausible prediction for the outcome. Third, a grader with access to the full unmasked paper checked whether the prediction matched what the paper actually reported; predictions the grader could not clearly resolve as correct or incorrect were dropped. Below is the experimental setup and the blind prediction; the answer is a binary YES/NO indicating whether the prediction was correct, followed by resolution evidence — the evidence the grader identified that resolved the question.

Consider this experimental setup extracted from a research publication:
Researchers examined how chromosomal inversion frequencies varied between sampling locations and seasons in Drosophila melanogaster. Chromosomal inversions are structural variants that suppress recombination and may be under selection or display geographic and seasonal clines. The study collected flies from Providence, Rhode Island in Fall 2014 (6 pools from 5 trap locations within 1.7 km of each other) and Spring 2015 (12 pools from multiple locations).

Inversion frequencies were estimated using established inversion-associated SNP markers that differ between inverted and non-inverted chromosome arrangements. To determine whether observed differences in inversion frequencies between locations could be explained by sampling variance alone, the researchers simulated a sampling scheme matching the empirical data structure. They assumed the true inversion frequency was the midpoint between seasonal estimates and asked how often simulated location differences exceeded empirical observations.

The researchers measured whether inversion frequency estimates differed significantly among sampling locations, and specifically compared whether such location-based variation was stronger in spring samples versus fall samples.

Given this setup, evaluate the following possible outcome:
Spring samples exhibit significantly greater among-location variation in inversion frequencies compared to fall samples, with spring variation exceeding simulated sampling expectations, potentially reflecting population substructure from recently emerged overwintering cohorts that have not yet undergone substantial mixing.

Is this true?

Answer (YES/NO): YES